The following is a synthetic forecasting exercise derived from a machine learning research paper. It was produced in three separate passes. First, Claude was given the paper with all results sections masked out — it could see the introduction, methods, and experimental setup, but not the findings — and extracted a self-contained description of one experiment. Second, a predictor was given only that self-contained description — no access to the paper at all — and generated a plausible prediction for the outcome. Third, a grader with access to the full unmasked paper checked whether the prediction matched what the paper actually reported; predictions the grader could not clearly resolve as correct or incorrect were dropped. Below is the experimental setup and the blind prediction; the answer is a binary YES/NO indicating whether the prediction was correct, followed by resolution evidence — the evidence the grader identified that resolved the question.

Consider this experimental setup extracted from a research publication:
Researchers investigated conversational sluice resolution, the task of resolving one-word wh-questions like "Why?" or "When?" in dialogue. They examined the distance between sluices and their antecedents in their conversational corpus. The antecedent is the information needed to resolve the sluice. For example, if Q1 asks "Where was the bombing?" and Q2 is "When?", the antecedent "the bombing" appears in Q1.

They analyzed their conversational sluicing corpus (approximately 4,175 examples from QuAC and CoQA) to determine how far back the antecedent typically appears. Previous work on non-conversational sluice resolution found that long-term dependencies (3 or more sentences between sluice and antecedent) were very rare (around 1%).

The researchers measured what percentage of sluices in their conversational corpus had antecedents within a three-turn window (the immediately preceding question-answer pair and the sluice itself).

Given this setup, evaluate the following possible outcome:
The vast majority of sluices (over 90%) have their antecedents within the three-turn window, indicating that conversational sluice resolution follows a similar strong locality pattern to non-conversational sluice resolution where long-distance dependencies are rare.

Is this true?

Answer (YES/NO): YES